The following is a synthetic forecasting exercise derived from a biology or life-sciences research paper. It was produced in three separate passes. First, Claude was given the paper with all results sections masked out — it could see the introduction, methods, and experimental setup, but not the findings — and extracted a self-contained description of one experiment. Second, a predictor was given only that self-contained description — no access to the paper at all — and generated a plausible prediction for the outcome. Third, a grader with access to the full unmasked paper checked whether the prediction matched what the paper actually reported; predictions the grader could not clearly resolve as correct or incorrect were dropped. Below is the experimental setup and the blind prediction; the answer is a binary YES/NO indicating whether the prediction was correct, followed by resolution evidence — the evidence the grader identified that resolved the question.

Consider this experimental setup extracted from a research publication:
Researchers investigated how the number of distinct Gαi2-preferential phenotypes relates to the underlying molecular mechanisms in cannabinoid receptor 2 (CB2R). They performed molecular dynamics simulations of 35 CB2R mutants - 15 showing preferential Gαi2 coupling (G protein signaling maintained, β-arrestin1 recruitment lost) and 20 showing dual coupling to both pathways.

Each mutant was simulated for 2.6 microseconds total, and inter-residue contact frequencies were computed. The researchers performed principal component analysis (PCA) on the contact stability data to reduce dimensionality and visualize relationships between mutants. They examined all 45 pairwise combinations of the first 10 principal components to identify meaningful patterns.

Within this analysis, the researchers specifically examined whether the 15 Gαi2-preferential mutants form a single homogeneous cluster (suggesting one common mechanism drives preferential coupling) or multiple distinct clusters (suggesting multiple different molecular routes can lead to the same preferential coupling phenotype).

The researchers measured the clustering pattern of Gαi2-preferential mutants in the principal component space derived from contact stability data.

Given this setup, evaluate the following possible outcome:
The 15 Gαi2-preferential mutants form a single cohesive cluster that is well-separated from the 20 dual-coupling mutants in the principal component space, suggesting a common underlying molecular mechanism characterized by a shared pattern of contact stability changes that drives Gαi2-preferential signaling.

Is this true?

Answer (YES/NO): NO